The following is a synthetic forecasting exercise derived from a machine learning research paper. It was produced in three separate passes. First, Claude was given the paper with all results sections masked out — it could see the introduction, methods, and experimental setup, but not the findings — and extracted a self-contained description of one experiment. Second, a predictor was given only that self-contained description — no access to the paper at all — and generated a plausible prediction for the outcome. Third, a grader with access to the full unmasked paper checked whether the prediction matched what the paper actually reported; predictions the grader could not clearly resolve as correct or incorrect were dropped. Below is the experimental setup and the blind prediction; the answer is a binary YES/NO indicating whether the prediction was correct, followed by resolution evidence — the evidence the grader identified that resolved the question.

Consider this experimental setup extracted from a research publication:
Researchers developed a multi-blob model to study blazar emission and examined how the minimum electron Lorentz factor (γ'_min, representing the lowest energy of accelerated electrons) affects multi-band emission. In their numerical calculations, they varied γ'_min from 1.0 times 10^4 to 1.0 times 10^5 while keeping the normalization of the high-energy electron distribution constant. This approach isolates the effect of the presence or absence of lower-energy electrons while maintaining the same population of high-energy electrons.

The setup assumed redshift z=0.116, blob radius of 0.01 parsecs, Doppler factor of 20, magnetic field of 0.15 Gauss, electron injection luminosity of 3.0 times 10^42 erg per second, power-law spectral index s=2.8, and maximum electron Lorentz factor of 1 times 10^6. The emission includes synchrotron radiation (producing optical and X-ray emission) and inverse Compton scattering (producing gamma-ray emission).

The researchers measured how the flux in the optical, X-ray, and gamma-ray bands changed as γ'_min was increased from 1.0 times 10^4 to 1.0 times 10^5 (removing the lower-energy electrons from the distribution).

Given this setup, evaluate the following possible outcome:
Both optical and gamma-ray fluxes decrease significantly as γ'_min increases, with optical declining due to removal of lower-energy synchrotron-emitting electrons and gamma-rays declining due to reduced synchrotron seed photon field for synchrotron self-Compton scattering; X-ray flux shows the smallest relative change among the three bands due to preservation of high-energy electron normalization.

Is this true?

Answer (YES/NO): NO